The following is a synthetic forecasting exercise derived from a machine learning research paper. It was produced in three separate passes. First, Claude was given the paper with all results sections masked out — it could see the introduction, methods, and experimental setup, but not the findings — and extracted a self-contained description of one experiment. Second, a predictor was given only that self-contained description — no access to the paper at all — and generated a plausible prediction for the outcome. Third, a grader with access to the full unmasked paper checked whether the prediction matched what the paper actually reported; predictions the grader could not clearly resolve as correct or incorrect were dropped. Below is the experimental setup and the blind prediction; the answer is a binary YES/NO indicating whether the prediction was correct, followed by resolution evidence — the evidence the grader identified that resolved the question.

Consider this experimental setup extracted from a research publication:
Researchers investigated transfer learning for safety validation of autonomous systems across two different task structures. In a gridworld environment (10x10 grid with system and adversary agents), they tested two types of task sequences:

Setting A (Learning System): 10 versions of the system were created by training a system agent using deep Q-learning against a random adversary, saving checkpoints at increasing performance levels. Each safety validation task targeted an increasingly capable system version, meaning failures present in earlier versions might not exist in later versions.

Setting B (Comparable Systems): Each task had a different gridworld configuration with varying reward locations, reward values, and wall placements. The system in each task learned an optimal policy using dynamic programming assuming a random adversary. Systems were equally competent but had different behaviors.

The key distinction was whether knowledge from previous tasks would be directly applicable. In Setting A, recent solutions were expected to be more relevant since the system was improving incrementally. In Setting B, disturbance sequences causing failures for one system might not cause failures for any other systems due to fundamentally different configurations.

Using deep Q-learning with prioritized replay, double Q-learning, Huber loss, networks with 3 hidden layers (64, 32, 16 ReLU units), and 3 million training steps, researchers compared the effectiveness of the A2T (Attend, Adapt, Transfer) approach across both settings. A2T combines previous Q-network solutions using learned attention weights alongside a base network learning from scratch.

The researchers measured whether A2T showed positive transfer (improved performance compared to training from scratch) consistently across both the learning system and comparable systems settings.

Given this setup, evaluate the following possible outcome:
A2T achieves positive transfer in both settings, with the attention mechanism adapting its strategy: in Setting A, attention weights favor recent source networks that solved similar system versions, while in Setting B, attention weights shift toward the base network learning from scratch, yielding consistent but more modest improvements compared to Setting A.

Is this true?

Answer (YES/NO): NO